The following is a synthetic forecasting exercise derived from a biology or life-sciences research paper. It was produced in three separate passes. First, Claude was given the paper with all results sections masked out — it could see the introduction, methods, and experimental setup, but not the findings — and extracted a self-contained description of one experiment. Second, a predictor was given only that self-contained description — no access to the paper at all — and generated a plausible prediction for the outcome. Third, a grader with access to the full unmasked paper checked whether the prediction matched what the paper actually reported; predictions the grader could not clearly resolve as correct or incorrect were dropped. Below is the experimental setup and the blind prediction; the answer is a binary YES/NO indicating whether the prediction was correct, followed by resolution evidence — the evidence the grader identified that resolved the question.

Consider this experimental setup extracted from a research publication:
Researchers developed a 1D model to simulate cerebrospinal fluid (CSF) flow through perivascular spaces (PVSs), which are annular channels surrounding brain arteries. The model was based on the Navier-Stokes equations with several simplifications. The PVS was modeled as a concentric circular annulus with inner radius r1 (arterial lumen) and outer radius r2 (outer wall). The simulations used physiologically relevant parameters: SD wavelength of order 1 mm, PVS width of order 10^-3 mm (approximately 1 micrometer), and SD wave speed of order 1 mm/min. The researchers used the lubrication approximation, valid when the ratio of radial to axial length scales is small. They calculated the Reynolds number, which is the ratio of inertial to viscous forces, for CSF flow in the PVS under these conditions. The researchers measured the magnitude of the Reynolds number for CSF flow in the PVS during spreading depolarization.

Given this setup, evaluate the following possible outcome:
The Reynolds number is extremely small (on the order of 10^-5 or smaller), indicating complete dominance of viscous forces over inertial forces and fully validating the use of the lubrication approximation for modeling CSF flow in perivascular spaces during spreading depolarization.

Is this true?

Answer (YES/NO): NO